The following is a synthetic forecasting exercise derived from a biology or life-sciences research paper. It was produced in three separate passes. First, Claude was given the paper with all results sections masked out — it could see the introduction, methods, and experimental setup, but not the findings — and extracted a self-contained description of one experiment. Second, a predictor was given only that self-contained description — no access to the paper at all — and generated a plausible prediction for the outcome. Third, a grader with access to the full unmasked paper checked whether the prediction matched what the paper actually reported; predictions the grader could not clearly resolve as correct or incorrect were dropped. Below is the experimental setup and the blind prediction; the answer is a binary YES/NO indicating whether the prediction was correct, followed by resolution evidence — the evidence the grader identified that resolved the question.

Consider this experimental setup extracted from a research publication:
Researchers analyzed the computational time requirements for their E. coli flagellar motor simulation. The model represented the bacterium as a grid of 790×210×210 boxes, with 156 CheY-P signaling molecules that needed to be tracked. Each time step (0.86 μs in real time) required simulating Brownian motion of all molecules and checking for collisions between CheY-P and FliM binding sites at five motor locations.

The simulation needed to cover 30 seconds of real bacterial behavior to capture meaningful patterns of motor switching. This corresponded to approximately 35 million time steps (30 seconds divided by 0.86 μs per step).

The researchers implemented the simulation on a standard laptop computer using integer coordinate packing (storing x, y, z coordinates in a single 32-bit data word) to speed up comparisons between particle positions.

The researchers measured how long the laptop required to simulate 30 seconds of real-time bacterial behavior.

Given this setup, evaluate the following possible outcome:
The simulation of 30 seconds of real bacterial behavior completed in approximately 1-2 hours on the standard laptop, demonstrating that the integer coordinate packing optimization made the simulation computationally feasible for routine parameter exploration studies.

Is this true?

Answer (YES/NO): NO